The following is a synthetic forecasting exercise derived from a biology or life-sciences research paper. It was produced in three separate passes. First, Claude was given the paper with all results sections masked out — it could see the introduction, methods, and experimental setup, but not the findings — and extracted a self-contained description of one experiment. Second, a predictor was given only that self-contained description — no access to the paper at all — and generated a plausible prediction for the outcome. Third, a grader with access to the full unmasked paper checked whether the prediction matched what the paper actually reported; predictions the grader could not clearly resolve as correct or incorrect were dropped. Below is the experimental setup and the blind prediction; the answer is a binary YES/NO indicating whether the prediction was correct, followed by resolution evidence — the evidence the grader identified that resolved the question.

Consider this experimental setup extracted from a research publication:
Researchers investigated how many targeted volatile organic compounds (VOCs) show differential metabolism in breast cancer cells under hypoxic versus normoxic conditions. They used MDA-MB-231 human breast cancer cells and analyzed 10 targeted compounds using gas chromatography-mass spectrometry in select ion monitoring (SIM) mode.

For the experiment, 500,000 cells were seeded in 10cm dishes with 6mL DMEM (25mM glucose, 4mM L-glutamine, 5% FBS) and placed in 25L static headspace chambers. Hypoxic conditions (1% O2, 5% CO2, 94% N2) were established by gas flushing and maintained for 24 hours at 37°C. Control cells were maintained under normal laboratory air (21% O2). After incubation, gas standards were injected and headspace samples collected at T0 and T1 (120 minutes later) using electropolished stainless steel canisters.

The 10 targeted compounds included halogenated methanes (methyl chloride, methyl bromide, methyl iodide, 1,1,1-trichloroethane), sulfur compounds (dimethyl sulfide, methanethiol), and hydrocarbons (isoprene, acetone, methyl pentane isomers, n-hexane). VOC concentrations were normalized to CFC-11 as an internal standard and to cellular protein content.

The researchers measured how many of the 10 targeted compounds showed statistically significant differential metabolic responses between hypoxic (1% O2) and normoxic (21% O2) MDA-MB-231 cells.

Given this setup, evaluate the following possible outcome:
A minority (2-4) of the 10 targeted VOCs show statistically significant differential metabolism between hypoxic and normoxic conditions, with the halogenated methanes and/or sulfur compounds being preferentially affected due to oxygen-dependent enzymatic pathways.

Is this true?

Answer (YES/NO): NO